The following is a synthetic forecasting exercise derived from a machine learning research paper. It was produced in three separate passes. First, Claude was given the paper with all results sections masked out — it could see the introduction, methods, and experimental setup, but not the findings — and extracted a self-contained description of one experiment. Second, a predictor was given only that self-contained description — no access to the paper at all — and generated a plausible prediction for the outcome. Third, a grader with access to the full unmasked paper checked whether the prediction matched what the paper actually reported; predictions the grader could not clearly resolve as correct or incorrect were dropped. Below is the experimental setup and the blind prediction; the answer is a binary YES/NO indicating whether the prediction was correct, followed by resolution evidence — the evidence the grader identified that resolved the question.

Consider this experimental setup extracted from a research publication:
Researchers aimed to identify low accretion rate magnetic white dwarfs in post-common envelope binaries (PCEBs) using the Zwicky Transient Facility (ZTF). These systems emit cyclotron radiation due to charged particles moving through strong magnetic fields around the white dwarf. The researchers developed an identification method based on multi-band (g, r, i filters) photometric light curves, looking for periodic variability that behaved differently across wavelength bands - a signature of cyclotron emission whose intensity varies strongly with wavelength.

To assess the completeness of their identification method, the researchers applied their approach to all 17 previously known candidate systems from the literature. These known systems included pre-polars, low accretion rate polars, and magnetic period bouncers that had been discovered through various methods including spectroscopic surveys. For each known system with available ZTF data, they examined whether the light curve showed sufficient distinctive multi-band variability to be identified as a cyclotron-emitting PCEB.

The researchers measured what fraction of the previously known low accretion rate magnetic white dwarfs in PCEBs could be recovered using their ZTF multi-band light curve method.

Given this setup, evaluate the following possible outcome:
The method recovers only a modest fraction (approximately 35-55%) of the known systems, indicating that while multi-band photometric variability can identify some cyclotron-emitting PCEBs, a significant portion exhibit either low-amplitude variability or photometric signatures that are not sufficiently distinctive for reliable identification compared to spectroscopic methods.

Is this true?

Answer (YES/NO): NO